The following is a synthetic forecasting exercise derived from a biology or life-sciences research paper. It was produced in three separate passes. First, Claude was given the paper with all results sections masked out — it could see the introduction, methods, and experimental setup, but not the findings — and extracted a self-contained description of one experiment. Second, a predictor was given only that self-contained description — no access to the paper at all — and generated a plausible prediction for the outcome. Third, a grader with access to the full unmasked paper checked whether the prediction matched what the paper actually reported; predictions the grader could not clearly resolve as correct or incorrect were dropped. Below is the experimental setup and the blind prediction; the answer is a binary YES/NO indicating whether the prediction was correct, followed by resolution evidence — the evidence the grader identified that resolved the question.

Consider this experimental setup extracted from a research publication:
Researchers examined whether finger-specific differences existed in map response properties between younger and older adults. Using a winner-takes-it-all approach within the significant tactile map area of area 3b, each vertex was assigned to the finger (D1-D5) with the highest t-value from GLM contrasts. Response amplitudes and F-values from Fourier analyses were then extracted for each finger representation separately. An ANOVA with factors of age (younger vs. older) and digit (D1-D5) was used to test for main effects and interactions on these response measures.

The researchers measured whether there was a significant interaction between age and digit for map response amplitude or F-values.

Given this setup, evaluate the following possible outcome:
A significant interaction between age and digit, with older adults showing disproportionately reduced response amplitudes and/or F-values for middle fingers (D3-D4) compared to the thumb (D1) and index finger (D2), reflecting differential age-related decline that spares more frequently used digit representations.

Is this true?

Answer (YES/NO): NO